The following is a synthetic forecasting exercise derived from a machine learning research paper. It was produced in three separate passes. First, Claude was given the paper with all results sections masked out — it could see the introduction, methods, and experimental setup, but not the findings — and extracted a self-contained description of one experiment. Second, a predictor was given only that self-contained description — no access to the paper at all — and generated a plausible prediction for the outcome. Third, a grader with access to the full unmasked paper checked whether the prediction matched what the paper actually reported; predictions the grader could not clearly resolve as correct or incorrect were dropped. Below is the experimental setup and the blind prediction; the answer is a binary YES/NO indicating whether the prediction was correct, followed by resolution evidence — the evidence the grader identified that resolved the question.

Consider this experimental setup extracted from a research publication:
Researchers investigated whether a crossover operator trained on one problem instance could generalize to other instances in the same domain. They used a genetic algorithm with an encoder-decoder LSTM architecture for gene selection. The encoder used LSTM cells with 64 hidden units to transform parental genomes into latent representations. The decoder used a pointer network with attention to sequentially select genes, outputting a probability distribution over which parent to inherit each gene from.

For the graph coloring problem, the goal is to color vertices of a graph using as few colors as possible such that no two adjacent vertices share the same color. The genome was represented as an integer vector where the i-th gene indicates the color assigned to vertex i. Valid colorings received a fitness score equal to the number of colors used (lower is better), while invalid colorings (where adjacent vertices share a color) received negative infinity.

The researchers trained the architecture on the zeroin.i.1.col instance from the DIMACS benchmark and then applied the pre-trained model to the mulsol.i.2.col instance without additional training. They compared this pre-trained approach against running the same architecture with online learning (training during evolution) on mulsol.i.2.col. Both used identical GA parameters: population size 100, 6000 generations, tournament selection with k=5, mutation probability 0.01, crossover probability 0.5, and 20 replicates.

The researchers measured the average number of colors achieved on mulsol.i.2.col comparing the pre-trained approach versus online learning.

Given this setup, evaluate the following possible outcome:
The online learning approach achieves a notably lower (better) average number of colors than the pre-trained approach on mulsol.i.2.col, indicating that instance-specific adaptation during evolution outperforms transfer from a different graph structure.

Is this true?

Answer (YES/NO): NO